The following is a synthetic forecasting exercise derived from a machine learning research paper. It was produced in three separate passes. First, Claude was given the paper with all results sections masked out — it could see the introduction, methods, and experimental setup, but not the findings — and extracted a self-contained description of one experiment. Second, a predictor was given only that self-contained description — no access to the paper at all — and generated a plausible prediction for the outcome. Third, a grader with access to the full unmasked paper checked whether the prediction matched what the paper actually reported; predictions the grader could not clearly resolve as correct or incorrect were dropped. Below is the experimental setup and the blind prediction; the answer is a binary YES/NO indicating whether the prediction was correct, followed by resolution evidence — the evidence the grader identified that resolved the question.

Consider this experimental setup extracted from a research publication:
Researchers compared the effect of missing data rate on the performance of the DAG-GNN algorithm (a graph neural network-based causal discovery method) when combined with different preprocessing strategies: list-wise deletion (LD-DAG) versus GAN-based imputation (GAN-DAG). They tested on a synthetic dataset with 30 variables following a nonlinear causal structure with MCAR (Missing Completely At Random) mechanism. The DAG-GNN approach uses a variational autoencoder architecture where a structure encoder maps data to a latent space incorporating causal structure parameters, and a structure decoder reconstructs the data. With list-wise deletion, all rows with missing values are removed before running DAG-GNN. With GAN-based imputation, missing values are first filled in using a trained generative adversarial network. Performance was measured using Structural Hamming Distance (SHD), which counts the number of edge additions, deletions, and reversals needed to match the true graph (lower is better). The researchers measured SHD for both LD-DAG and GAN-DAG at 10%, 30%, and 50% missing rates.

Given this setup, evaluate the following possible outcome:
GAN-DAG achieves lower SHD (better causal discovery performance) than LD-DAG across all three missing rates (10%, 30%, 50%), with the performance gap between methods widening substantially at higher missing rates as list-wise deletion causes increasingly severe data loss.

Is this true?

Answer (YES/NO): YES